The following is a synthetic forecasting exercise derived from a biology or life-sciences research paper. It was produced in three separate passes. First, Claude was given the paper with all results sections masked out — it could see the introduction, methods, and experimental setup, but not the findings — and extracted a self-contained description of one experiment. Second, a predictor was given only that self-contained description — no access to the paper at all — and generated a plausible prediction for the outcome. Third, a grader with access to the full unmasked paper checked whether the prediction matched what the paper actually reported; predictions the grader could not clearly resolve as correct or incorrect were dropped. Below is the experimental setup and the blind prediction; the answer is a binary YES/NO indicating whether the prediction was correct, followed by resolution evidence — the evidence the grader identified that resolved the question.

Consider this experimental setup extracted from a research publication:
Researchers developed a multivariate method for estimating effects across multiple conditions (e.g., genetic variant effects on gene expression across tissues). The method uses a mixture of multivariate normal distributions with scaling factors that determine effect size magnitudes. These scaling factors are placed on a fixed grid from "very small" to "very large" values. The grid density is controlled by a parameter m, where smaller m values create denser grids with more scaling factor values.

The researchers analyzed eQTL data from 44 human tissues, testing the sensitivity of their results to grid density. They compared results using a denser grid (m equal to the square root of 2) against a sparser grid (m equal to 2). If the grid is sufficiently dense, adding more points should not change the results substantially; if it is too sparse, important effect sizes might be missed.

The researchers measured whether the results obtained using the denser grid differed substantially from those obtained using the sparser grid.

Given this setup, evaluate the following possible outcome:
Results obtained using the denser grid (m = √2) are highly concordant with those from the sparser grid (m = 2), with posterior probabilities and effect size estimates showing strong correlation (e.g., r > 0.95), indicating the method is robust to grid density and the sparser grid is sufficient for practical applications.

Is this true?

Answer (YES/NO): NO